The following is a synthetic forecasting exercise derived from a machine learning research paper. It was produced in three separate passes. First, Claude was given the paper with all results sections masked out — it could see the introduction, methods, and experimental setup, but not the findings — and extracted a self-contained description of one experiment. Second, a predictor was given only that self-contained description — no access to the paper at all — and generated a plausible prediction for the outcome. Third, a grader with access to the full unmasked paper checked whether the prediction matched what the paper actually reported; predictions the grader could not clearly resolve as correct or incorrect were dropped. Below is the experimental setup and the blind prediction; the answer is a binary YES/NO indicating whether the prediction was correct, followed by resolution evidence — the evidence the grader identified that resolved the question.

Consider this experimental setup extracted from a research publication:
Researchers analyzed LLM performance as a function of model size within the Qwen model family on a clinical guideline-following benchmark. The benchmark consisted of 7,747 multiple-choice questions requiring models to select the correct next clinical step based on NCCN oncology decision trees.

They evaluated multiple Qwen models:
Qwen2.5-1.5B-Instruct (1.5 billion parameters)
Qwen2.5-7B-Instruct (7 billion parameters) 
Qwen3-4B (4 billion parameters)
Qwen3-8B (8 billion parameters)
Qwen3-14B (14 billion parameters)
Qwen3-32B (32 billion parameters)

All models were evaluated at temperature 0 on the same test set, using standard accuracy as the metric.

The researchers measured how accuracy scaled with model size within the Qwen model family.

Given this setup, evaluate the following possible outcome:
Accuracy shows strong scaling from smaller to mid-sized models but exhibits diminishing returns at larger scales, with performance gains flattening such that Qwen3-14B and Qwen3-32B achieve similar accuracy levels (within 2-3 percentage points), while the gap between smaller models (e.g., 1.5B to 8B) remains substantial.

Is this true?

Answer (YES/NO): NO